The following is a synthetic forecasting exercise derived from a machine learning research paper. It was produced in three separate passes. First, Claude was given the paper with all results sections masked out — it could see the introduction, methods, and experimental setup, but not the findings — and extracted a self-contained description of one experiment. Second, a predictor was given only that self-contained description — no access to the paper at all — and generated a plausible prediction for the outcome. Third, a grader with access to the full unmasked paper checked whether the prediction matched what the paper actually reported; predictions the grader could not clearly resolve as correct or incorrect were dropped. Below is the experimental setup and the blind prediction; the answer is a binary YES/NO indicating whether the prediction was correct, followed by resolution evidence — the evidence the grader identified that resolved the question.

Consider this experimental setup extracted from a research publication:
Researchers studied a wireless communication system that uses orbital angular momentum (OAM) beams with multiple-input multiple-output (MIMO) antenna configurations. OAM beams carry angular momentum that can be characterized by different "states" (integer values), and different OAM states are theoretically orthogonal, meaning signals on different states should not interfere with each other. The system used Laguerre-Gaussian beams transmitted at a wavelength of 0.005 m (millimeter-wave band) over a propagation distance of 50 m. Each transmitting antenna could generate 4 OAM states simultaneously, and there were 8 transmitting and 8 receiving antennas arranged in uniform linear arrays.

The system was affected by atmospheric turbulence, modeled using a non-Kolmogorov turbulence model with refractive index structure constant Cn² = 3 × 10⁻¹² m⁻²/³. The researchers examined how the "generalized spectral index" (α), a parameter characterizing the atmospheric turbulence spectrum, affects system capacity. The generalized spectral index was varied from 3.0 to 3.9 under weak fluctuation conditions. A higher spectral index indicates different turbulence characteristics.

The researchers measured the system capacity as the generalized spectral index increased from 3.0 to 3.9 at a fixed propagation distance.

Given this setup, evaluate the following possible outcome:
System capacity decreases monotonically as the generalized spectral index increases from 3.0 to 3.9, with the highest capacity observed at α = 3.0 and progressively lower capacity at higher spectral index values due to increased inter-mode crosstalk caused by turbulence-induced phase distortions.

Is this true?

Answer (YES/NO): YES